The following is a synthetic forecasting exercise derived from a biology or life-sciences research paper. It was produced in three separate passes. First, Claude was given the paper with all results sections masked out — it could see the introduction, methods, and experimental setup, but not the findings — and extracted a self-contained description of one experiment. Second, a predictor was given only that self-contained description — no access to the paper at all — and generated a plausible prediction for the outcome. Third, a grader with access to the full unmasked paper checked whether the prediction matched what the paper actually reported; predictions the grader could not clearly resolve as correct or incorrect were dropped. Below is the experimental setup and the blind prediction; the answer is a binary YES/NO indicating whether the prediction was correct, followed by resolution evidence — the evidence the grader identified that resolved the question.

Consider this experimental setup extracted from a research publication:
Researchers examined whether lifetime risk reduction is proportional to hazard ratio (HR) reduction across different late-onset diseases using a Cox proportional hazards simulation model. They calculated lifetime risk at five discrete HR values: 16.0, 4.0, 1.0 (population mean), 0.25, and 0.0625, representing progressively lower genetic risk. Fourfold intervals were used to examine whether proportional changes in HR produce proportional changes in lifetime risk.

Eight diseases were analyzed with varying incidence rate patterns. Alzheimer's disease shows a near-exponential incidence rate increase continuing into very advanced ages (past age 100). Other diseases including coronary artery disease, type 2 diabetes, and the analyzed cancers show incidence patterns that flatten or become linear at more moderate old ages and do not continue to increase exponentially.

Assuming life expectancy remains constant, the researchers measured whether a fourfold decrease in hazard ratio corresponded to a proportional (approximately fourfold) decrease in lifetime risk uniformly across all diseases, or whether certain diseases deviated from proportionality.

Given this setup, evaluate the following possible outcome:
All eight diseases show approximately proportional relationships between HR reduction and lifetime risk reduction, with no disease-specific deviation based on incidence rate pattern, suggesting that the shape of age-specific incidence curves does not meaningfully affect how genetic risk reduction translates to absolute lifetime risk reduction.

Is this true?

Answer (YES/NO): NO